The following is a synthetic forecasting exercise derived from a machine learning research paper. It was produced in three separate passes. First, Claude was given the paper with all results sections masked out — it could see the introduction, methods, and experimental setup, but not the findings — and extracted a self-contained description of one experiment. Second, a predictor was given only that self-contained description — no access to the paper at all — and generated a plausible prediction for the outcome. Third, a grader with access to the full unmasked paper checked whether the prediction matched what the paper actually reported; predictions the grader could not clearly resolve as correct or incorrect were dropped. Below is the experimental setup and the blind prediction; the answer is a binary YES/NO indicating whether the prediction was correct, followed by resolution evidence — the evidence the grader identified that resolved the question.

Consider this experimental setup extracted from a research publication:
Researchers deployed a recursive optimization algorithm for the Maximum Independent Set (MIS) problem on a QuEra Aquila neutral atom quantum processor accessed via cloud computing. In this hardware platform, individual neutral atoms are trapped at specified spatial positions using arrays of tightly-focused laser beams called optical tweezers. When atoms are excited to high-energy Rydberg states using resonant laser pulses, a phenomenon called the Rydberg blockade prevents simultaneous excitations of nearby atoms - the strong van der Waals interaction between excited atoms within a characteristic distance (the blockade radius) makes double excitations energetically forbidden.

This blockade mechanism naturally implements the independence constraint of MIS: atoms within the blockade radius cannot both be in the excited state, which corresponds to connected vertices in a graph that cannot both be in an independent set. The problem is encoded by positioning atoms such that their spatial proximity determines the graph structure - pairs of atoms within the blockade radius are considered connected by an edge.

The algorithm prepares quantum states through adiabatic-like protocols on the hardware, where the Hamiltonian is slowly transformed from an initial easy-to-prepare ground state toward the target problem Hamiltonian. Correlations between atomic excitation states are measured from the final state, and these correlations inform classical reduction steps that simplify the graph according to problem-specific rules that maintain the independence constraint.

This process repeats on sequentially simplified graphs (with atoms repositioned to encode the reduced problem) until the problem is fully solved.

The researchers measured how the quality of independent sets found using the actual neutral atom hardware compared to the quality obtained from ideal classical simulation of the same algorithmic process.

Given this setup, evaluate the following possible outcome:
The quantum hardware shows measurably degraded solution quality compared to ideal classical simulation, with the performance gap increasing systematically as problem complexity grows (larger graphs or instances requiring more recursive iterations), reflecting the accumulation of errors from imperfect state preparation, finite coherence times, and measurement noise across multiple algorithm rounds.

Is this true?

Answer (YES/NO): NO